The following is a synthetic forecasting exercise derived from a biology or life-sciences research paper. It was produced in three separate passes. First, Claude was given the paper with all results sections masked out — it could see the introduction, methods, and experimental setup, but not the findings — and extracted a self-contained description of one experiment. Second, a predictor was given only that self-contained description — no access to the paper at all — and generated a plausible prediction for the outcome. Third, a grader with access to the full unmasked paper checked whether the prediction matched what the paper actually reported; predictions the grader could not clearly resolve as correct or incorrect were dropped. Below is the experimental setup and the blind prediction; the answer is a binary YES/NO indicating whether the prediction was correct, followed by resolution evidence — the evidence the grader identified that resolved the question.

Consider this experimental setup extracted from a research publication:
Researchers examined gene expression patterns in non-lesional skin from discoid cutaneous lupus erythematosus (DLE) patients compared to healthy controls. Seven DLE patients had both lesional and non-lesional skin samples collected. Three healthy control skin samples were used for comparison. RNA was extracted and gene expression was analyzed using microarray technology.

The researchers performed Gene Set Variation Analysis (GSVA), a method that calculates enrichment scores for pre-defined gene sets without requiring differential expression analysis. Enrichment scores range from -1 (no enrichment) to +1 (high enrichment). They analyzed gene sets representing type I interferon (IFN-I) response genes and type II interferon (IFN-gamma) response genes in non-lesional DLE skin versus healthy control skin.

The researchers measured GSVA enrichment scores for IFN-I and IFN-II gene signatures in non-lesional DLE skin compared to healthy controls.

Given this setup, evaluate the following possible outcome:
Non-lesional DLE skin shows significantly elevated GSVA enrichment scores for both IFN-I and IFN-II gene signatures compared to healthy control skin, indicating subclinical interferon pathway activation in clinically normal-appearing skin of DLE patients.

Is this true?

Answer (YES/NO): NO